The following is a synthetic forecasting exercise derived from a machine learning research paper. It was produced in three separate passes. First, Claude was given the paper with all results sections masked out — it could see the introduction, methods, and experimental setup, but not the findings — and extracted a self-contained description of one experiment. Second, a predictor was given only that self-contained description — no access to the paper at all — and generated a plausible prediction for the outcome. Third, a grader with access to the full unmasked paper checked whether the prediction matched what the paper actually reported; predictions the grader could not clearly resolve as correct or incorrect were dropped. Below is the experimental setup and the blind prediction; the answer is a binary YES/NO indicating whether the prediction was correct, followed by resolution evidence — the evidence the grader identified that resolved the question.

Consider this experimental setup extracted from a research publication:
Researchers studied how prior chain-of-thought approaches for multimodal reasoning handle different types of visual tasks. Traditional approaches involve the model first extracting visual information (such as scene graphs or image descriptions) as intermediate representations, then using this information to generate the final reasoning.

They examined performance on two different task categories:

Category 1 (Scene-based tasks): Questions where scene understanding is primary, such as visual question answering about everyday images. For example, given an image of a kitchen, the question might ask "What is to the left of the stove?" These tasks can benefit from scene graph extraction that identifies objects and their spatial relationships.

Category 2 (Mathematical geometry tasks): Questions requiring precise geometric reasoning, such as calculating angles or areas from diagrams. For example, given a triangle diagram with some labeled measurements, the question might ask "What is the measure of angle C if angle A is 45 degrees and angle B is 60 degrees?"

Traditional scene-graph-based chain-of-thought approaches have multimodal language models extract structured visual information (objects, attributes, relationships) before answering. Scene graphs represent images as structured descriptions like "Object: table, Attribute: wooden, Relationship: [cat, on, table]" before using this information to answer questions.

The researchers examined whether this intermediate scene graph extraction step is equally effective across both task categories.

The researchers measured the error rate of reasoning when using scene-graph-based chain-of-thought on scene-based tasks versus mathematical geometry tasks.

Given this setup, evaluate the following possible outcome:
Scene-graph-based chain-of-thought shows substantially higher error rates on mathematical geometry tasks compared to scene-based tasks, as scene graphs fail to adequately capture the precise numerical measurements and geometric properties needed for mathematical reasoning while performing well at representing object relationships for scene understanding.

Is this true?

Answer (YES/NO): YES